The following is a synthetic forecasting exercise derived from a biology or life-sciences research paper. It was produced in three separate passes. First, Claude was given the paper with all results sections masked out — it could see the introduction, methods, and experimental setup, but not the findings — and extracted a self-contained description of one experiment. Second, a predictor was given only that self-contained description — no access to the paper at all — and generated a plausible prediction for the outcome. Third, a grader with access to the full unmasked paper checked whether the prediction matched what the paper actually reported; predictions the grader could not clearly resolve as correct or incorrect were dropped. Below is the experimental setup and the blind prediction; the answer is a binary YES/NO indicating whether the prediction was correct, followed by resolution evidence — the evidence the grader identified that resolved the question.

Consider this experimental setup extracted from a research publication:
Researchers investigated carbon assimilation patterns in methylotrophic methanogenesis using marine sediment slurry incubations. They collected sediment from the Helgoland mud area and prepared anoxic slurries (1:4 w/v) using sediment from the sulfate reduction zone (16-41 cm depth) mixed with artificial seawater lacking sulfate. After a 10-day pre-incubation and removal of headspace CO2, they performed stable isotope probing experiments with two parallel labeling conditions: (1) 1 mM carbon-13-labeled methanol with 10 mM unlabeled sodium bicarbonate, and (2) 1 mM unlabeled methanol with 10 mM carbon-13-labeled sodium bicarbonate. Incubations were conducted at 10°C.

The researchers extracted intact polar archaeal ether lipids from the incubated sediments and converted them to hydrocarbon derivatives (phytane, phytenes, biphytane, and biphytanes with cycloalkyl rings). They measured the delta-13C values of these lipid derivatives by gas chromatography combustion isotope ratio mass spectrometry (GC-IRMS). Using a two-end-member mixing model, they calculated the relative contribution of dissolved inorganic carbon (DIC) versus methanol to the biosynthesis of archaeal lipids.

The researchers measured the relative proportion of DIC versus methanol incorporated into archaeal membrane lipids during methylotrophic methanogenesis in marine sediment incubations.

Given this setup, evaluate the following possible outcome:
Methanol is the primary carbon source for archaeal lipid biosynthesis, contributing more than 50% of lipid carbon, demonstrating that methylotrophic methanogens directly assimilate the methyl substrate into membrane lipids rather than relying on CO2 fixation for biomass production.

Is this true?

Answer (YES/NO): NO